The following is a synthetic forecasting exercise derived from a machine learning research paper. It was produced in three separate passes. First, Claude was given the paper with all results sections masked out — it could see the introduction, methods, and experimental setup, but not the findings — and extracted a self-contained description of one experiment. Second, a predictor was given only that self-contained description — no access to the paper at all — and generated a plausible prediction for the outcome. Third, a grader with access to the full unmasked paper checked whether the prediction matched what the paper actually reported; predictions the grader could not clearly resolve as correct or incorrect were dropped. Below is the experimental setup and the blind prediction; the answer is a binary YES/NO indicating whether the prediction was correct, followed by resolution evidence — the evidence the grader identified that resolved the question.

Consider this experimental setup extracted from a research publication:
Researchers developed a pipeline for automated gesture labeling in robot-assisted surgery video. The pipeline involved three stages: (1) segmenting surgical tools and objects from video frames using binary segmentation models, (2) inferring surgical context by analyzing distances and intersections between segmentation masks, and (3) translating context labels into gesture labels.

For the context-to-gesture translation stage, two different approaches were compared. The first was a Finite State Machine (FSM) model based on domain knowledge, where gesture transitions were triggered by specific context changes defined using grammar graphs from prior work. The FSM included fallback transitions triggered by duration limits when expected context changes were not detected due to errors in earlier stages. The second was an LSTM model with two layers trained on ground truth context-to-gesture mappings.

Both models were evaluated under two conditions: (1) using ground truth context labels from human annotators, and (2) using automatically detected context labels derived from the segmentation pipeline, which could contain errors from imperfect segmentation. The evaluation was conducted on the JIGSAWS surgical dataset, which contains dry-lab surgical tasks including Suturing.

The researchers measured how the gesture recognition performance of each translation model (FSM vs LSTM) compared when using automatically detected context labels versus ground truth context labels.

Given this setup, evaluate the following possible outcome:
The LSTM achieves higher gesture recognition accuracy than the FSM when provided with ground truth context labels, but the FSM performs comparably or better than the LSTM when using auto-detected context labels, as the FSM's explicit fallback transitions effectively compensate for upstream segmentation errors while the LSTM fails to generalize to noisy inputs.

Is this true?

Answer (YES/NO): NO